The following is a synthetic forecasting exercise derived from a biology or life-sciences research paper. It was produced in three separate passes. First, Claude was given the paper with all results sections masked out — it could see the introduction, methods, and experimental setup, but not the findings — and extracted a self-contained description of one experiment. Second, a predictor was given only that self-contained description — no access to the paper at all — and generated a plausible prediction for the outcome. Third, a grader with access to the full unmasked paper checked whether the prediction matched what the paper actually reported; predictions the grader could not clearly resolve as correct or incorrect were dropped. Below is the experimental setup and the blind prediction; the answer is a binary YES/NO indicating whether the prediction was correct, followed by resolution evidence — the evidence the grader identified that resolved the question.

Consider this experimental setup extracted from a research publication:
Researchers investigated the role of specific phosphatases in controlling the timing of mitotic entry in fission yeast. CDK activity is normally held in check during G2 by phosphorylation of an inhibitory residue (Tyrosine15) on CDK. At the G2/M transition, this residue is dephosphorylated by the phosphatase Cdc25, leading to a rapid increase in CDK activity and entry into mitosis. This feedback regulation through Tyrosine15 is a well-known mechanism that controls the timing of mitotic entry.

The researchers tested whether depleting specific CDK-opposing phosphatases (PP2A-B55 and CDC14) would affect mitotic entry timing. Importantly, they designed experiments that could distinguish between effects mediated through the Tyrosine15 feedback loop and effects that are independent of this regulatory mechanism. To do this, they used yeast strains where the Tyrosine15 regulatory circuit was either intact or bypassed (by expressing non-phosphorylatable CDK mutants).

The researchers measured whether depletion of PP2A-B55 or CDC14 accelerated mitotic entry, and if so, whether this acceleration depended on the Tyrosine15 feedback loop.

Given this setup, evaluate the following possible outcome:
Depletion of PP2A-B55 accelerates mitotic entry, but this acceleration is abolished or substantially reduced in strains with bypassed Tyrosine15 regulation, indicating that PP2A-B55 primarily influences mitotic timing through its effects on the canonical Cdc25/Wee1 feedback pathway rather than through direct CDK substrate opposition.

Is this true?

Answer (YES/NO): NO